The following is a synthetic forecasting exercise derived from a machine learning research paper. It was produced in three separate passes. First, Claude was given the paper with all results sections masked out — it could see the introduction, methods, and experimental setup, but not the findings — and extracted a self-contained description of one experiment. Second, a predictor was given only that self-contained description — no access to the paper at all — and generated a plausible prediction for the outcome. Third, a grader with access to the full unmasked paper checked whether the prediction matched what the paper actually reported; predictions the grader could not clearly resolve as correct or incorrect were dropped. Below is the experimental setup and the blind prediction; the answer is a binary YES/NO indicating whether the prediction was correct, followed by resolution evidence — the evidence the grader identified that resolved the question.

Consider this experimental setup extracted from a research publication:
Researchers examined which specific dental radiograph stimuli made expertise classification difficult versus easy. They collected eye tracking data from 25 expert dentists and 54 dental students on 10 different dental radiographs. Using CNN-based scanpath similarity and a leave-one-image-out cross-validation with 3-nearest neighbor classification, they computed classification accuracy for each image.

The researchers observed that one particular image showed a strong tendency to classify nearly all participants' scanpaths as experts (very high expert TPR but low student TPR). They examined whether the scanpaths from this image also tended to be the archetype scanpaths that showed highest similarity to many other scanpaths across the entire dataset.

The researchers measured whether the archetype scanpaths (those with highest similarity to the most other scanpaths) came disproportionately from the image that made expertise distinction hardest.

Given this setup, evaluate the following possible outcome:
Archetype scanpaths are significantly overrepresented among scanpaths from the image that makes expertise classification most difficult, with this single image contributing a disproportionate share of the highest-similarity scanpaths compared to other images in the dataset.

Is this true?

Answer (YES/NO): YES